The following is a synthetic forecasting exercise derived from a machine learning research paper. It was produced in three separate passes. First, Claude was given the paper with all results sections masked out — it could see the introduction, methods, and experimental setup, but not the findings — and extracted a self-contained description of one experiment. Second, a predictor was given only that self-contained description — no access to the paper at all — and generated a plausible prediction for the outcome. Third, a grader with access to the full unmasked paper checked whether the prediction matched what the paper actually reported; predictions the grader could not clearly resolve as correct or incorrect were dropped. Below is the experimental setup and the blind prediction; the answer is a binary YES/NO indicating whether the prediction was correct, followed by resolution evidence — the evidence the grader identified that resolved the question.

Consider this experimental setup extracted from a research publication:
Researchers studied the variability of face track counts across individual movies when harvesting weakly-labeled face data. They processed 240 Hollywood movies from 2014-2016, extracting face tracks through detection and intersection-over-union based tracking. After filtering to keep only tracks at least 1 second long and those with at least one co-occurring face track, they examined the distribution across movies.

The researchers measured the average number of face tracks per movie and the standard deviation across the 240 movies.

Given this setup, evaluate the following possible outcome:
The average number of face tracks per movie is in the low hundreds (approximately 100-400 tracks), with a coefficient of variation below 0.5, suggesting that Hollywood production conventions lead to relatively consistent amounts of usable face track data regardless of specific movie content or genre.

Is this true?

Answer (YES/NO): NO